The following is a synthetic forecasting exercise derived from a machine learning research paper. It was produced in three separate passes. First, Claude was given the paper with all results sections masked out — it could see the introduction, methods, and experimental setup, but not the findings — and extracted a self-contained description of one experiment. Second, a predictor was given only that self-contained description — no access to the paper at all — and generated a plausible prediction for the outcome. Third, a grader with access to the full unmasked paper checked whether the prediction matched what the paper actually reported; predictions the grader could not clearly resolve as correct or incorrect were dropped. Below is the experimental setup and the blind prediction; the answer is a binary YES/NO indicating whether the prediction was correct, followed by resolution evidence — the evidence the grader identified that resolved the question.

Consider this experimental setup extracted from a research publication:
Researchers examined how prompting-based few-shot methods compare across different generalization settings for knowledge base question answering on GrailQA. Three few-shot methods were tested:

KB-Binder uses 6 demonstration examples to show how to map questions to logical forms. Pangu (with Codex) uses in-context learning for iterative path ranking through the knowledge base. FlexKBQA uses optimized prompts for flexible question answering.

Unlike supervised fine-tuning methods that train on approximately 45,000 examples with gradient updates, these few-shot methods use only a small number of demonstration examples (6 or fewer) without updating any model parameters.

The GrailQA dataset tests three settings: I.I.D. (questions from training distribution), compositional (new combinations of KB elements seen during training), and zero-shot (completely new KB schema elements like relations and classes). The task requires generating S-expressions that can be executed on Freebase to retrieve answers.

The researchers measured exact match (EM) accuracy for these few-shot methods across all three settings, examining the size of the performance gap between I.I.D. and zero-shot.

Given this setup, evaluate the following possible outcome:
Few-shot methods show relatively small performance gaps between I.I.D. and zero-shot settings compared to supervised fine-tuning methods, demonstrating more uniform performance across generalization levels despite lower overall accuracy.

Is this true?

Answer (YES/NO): NO